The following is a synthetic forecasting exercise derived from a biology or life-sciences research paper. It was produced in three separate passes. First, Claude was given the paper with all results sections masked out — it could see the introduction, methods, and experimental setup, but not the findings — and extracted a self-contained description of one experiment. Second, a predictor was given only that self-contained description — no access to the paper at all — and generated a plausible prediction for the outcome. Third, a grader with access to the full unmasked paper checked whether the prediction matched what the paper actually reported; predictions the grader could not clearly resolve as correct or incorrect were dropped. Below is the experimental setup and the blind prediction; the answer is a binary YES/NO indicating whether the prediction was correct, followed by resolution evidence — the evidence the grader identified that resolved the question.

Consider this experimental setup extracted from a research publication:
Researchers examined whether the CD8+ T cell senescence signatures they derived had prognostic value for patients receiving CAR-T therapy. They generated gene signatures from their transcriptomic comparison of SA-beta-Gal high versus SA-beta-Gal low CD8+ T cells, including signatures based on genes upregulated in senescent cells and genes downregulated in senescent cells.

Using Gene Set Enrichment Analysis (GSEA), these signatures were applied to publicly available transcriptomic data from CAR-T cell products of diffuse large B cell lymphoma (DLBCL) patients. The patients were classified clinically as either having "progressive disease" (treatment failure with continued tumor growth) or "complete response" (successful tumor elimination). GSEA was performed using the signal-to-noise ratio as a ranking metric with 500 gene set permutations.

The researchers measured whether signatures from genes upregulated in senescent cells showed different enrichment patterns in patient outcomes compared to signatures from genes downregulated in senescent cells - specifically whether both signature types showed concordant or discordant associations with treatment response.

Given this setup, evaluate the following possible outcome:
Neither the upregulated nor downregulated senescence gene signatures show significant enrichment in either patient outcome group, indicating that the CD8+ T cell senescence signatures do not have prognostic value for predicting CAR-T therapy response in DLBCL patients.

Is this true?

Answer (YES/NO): NO